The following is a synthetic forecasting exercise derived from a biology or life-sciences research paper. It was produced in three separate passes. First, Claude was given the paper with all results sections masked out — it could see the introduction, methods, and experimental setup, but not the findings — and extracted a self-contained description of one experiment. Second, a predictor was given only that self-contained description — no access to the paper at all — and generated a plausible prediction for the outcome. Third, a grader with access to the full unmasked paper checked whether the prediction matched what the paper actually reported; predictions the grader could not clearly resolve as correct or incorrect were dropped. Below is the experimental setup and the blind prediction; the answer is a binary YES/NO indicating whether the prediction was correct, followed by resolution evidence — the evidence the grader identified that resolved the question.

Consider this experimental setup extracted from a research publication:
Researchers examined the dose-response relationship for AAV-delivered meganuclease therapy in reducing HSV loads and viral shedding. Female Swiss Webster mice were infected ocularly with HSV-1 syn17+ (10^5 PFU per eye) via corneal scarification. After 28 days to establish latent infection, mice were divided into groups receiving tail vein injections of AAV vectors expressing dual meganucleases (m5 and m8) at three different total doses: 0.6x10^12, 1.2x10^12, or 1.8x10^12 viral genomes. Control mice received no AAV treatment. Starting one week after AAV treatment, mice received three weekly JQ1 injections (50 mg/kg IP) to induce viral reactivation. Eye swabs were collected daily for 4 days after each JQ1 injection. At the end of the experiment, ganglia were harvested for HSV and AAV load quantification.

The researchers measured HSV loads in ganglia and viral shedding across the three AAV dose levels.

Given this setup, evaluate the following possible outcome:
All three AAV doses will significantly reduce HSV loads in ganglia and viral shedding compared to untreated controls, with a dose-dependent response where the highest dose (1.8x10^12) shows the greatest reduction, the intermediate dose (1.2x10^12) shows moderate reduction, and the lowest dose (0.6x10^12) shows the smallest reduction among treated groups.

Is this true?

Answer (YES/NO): NO